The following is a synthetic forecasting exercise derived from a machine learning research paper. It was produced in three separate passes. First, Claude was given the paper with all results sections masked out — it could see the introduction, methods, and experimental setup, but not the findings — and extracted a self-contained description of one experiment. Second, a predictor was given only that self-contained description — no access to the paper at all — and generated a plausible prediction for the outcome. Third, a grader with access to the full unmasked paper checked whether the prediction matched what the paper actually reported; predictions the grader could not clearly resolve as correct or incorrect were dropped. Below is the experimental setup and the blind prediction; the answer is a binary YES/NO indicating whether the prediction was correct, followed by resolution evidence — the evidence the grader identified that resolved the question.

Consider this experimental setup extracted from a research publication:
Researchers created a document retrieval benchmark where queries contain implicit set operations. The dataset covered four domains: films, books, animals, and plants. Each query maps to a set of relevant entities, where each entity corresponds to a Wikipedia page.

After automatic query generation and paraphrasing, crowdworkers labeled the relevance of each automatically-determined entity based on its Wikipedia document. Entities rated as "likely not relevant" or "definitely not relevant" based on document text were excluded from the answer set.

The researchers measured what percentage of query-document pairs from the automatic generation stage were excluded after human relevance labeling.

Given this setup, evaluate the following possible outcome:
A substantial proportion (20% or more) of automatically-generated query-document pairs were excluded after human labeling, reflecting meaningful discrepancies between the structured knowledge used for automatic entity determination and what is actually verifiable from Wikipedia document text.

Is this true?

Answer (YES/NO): YES